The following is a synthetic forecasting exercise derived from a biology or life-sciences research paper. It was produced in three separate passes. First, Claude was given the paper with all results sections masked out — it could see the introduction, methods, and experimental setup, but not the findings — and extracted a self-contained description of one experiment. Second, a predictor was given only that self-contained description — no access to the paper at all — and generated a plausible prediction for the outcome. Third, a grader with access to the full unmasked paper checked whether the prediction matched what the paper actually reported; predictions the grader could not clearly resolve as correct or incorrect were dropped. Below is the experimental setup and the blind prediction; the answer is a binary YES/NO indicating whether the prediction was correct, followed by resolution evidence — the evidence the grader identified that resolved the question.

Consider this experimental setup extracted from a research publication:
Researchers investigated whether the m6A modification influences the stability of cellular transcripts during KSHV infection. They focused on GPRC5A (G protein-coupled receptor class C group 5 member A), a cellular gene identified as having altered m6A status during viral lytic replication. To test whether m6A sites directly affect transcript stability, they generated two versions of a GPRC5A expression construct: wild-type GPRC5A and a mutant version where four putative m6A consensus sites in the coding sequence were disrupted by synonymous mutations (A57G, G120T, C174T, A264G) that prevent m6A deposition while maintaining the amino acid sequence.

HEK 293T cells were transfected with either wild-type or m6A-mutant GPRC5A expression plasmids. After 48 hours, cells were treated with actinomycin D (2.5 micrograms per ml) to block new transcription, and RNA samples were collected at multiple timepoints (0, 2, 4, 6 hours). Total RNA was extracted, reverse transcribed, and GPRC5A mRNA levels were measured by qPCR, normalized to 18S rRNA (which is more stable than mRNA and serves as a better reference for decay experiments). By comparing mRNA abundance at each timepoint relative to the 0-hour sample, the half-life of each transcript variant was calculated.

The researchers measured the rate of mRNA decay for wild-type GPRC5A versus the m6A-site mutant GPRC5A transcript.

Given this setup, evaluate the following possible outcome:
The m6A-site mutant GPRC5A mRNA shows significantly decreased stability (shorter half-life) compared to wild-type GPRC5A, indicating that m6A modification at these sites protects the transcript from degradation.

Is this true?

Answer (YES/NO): YES